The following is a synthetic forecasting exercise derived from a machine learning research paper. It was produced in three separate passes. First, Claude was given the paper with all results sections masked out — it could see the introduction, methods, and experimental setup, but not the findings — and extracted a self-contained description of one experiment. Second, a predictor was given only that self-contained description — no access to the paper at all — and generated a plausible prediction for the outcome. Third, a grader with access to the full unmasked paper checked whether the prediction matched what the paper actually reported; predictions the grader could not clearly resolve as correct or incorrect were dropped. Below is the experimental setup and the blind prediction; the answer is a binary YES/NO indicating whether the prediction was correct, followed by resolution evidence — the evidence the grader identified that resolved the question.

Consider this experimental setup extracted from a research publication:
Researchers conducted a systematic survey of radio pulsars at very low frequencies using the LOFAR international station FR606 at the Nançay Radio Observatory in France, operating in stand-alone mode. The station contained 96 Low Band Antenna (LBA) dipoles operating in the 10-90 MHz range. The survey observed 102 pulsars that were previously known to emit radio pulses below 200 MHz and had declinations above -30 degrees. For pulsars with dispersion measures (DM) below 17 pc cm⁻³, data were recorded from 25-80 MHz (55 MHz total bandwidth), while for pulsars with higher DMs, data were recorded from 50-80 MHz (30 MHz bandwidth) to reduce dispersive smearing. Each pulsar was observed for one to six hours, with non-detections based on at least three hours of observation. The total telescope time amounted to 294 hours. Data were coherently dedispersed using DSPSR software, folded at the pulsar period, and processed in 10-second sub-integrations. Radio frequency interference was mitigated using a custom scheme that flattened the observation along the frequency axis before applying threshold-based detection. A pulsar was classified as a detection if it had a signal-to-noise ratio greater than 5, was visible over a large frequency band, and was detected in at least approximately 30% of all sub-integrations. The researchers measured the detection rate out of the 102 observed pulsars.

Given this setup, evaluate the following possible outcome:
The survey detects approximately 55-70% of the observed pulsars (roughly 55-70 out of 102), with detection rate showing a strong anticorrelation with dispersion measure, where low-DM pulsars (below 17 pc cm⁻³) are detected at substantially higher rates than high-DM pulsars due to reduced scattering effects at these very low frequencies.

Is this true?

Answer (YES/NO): YES